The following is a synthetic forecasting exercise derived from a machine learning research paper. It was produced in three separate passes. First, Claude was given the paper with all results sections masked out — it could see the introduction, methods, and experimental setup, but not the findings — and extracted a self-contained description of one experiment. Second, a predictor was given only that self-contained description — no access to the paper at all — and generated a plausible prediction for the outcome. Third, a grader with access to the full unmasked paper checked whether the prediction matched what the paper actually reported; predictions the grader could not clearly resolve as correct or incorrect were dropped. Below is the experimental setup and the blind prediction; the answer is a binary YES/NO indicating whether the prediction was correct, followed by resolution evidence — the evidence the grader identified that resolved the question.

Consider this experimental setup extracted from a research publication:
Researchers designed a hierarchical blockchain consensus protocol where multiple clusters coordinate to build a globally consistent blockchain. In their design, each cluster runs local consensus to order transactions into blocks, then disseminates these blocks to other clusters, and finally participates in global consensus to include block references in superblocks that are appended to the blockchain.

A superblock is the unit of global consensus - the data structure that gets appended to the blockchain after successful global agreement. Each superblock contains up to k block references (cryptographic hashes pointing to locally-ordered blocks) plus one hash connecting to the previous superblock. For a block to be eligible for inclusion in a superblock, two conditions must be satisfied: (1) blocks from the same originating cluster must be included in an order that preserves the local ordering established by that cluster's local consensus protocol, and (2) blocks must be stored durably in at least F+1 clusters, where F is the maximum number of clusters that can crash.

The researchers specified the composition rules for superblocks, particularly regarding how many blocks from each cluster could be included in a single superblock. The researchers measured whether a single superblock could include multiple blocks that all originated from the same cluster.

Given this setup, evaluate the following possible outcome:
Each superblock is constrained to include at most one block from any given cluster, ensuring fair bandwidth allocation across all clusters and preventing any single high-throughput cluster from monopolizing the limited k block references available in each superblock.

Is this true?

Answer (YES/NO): NO